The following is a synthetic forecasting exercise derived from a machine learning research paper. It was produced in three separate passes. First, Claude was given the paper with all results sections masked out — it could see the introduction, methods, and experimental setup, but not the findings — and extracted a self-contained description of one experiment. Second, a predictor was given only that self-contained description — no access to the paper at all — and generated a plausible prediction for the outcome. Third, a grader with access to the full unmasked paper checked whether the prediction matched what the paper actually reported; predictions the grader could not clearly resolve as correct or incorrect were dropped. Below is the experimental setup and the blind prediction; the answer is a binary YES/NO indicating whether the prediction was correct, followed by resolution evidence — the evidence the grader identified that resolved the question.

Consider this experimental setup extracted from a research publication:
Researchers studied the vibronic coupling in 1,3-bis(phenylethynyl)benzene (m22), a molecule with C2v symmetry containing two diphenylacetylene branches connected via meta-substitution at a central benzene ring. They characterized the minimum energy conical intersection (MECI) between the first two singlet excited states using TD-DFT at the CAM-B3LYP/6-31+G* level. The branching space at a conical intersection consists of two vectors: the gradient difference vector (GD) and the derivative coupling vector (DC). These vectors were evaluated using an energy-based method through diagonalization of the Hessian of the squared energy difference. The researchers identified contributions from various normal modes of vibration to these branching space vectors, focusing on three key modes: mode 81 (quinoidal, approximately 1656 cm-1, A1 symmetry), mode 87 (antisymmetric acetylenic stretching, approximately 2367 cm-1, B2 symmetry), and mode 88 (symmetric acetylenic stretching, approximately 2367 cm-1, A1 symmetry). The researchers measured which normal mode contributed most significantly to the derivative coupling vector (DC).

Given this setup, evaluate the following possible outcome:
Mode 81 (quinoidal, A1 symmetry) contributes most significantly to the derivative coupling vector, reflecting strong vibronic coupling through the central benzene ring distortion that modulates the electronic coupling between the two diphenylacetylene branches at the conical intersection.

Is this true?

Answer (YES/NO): NO